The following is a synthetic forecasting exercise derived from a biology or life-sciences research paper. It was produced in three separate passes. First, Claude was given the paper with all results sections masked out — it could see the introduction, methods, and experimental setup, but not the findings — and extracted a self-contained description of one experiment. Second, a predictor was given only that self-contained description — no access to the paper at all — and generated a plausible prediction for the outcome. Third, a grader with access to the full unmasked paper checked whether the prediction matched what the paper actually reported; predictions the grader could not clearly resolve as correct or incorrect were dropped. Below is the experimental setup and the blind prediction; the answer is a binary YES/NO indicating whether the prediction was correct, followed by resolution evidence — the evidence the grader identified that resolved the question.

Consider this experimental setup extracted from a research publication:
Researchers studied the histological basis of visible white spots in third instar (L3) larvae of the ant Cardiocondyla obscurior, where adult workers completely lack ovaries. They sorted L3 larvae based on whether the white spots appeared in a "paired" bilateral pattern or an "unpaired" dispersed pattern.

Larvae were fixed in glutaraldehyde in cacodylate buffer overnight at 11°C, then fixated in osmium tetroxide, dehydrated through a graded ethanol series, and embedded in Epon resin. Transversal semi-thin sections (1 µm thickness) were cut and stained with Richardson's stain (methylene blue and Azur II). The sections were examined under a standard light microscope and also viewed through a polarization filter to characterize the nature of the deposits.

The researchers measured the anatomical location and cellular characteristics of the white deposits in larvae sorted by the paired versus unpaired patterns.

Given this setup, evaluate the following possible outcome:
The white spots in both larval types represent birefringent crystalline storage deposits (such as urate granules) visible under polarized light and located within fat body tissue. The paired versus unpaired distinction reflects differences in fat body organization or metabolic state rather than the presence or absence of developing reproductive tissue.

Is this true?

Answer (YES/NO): NO